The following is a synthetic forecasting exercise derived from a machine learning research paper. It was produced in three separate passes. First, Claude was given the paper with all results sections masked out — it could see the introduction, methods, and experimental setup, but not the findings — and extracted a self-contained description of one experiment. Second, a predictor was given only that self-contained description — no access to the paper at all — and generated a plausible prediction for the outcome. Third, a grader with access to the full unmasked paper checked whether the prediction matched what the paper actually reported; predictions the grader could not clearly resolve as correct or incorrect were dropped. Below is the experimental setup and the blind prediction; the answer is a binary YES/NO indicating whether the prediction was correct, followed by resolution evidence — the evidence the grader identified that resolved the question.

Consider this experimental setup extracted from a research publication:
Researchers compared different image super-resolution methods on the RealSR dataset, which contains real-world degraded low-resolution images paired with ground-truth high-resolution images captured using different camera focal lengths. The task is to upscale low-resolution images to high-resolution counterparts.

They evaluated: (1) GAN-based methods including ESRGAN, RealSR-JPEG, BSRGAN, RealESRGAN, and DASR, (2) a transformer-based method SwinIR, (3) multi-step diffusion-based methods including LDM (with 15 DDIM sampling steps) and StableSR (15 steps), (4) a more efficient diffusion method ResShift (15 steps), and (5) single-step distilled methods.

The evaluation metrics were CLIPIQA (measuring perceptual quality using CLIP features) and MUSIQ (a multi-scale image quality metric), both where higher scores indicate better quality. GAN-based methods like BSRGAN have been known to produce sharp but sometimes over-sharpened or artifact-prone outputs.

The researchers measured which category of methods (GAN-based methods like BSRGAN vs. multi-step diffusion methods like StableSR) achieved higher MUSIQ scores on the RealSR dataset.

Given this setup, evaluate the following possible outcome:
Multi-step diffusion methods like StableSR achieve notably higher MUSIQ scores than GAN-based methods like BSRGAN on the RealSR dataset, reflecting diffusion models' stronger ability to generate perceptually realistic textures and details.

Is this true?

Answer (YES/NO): NO